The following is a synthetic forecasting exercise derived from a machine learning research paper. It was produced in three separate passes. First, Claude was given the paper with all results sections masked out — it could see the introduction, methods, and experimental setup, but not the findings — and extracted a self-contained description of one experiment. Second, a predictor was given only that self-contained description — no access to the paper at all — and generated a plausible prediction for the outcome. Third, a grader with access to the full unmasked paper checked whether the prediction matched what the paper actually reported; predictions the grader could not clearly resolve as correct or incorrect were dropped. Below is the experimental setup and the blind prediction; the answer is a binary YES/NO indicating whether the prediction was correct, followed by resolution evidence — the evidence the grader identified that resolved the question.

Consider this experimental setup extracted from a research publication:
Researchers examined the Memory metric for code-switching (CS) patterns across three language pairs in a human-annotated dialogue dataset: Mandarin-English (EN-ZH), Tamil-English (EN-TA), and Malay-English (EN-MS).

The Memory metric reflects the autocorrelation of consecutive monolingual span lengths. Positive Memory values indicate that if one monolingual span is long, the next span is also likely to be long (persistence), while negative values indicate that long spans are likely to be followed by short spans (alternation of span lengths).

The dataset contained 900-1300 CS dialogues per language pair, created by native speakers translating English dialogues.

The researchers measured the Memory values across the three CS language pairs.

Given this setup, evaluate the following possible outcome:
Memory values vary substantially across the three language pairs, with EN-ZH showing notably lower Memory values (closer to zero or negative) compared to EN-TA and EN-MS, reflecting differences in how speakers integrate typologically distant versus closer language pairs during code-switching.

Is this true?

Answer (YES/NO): NO